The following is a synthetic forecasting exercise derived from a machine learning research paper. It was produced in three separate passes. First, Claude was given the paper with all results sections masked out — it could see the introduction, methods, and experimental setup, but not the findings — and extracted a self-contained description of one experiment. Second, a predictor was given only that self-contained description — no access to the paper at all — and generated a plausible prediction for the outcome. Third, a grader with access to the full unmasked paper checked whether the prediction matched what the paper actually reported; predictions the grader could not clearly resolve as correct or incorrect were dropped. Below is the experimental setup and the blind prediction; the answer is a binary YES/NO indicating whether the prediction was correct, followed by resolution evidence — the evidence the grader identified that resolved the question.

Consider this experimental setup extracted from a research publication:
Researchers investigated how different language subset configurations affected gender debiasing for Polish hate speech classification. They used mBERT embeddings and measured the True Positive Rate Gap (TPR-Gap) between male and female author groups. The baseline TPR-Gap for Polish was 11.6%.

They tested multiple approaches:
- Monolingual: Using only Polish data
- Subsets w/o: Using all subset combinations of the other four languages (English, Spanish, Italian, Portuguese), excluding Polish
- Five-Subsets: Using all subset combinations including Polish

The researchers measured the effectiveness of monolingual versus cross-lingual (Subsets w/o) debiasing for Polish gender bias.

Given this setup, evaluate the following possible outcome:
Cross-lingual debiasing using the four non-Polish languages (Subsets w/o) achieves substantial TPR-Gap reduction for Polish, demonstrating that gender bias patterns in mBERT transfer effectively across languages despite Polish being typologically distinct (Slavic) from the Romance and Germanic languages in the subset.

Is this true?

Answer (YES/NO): NO